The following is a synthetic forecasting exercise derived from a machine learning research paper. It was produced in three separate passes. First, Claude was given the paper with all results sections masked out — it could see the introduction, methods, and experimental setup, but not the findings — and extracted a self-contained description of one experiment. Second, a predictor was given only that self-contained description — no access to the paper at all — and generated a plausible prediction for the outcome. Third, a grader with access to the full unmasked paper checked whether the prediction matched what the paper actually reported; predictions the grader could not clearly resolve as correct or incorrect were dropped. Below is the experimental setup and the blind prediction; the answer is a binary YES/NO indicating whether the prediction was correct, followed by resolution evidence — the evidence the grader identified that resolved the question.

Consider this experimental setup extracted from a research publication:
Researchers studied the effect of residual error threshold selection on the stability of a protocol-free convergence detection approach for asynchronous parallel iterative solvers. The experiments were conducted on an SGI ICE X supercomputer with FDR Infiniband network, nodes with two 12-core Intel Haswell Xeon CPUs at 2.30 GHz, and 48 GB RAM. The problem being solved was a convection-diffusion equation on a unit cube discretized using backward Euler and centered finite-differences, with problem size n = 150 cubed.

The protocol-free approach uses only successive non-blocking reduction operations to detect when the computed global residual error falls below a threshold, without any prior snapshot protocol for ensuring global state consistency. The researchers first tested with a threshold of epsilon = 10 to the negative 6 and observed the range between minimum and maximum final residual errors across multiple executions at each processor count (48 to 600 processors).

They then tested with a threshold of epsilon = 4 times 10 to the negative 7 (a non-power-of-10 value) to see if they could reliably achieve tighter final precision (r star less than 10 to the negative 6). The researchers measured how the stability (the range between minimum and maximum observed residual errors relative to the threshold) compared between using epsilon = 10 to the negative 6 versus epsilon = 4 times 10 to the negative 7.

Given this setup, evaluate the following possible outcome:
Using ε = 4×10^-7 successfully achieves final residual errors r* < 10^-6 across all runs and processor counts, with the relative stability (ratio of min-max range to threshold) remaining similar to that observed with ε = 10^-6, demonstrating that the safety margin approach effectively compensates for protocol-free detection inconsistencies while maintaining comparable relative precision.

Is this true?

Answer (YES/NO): NO